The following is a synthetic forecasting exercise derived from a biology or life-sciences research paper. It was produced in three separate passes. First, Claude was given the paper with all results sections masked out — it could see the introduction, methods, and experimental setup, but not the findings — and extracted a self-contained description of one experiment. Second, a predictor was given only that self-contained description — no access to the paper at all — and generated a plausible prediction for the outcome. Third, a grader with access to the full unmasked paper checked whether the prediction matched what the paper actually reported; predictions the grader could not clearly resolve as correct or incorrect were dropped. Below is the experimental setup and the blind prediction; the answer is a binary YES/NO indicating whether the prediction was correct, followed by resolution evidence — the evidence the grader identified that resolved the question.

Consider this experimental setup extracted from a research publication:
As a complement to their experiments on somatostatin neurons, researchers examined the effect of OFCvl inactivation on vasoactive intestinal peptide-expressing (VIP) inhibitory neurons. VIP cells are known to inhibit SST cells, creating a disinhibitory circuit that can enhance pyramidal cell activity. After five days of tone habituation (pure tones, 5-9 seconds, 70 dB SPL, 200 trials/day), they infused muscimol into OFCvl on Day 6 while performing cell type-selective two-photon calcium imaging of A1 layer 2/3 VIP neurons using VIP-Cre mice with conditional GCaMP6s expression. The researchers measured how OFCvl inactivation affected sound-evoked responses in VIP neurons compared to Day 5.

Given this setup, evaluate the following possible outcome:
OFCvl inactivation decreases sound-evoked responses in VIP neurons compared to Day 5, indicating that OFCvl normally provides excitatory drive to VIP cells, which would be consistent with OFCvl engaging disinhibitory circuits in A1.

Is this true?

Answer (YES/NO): NO